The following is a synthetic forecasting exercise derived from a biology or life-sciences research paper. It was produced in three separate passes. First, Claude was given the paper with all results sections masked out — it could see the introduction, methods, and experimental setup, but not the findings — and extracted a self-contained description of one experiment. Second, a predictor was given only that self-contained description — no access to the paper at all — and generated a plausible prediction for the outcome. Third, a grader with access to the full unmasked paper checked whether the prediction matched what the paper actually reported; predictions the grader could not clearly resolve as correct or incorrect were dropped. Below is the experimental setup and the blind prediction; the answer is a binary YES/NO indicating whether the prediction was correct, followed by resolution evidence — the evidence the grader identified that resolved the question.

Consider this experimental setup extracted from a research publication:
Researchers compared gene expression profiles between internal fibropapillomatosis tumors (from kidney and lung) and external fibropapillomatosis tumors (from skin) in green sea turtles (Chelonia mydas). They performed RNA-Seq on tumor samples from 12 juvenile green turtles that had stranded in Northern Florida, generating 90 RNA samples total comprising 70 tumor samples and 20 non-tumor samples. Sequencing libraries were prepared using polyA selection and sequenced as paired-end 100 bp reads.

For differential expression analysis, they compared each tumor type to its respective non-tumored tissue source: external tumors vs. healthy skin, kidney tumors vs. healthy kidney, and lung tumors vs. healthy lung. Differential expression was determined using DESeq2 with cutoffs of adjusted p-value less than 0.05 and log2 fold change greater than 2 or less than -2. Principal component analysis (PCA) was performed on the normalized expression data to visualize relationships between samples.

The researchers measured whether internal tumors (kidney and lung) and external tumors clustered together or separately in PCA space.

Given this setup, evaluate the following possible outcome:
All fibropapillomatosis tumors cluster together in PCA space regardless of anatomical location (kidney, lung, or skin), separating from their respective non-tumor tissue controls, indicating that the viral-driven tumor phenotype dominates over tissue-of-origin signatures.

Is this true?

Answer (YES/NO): NO